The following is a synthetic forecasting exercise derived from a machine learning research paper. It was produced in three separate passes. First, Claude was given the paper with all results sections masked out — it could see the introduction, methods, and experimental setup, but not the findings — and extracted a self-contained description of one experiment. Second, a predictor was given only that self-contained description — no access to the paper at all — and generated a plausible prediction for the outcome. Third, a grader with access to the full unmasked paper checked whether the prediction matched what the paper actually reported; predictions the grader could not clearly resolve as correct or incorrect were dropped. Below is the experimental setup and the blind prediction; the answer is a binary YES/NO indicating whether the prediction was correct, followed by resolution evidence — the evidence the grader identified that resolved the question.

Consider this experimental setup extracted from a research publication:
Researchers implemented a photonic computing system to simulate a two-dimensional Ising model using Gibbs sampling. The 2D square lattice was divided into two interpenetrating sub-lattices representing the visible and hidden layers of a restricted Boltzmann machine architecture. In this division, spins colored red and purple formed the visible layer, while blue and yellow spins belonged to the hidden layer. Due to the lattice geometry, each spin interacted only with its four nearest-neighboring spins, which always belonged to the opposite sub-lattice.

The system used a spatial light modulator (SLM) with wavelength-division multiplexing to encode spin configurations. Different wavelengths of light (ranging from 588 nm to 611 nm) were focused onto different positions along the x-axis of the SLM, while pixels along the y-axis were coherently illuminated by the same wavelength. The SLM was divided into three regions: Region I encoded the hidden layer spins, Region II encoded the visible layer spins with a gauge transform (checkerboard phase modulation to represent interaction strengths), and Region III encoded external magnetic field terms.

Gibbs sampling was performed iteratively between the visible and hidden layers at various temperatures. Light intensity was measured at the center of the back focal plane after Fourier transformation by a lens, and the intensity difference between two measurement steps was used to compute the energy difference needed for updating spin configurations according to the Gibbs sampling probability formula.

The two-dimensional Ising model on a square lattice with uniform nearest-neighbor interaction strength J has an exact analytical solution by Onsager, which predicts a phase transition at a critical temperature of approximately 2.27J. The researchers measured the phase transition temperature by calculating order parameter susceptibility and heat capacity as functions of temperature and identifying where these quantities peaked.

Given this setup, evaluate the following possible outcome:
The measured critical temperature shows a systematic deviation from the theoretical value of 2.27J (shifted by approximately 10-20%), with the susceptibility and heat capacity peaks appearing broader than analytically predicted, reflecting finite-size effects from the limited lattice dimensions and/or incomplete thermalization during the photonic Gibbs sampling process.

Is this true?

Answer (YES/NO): NO